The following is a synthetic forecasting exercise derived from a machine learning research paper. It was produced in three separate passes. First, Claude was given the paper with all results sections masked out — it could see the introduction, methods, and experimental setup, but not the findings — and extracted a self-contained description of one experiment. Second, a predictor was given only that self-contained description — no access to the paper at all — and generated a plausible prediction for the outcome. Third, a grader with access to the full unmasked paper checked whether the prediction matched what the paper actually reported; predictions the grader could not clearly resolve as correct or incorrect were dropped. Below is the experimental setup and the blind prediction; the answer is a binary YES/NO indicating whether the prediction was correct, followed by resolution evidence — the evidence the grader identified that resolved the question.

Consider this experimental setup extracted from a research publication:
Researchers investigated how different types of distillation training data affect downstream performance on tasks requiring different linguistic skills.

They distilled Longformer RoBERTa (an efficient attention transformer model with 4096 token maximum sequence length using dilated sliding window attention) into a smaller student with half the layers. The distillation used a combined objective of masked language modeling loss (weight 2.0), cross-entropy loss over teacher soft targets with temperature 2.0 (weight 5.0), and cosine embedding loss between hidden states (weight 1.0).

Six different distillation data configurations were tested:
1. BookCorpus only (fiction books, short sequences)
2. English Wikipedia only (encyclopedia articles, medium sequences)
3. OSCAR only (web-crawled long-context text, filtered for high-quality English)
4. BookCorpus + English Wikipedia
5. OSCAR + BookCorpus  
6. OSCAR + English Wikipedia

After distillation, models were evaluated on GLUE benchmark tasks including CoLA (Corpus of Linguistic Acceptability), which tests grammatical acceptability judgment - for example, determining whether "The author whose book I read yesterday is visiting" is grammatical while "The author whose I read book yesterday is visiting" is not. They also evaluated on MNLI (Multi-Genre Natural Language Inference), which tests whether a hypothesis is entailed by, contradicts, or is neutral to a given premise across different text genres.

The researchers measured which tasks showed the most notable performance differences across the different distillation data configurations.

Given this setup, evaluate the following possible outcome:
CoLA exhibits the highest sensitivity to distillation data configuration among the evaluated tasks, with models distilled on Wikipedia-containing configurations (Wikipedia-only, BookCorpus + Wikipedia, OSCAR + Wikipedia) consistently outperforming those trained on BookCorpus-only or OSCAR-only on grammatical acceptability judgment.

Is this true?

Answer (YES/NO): NO